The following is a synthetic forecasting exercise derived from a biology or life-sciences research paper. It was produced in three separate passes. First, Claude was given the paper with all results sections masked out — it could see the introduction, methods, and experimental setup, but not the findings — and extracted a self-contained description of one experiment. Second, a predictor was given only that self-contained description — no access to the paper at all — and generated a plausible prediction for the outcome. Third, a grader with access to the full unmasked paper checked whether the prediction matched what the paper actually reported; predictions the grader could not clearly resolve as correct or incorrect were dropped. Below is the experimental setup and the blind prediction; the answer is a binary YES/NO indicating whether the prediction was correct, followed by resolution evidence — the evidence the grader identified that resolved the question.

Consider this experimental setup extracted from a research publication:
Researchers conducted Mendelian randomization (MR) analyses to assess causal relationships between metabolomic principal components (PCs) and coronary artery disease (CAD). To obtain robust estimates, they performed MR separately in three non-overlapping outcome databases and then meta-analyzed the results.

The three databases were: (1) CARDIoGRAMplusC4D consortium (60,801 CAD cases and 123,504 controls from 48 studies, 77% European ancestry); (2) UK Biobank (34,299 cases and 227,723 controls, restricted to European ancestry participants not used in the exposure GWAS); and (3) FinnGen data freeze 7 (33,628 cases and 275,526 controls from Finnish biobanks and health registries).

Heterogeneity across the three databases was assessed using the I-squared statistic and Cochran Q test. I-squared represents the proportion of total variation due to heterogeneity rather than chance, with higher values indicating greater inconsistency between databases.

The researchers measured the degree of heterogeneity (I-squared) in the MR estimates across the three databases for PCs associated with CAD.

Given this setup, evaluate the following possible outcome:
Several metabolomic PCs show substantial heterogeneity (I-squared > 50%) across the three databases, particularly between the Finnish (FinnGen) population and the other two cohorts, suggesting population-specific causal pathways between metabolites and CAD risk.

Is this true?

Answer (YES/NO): NO